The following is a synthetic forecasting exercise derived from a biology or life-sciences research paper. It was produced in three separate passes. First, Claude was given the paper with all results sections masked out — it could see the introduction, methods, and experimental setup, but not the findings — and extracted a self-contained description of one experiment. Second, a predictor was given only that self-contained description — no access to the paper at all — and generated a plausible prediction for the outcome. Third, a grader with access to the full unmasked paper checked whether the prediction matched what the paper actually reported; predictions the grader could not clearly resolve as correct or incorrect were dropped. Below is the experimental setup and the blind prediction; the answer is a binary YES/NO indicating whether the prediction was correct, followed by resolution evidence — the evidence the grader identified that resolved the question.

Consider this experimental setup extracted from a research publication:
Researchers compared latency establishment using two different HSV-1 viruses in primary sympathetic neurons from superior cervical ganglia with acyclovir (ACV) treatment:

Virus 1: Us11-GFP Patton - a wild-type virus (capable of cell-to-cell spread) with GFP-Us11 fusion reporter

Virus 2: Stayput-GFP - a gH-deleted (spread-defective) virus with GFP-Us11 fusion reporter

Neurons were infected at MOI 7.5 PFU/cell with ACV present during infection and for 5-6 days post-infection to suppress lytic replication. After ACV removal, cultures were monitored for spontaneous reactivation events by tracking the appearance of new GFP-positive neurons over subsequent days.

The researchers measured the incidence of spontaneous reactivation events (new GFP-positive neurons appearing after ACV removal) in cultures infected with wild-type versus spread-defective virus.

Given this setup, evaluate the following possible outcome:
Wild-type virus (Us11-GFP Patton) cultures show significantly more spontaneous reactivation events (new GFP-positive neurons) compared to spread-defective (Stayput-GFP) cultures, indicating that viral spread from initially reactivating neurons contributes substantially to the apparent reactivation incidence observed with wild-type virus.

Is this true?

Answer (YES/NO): YES